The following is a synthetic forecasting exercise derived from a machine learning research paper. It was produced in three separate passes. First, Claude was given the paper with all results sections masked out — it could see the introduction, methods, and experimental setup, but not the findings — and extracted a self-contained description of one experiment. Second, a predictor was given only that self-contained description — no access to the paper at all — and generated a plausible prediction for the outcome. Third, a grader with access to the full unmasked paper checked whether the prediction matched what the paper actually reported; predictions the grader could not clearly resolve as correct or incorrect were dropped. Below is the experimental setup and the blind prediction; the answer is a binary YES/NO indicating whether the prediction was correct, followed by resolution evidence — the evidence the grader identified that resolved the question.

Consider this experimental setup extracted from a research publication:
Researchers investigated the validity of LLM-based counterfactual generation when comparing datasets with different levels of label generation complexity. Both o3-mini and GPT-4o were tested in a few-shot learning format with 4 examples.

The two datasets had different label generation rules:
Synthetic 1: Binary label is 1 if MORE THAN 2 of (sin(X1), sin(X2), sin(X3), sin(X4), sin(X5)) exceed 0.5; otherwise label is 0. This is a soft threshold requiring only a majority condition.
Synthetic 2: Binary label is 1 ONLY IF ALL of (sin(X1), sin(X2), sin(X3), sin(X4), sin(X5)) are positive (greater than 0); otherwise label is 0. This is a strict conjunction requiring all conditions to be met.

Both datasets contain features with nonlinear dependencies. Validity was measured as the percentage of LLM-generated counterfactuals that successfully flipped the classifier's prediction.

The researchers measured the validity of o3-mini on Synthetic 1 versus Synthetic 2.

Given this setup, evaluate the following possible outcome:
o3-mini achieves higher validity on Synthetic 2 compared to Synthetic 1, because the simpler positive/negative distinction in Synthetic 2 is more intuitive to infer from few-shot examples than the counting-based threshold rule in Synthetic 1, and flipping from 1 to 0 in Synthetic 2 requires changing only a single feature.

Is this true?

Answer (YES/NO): NO